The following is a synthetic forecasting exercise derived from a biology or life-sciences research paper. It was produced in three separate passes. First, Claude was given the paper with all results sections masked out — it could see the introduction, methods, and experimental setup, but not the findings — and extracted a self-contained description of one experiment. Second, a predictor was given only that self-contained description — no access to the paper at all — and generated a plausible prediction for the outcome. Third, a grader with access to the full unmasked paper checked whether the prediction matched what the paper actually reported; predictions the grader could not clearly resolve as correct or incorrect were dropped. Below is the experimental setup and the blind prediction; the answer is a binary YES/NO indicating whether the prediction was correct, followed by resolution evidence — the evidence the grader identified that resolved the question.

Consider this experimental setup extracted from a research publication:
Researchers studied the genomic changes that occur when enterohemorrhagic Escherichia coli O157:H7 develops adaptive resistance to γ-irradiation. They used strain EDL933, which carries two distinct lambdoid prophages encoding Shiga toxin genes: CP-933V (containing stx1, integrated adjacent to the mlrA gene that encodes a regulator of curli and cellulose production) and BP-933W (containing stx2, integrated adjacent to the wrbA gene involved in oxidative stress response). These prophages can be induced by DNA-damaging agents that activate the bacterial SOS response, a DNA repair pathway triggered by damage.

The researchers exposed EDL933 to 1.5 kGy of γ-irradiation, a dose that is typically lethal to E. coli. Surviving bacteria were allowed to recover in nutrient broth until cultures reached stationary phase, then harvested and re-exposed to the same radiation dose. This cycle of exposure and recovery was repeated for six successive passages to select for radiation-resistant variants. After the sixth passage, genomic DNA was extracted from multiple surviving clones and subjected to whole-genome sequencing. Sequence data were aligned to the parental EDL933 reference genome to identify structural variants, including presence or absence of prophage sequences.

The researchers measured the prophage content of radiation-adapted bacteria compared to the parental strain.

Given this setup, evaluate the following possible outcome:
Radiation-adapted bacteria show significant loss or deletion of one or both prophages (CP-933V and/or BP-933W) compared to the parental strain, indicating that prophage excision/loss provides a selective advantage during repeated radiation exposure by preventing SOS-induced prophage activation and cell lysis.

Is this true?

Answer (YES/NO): YES